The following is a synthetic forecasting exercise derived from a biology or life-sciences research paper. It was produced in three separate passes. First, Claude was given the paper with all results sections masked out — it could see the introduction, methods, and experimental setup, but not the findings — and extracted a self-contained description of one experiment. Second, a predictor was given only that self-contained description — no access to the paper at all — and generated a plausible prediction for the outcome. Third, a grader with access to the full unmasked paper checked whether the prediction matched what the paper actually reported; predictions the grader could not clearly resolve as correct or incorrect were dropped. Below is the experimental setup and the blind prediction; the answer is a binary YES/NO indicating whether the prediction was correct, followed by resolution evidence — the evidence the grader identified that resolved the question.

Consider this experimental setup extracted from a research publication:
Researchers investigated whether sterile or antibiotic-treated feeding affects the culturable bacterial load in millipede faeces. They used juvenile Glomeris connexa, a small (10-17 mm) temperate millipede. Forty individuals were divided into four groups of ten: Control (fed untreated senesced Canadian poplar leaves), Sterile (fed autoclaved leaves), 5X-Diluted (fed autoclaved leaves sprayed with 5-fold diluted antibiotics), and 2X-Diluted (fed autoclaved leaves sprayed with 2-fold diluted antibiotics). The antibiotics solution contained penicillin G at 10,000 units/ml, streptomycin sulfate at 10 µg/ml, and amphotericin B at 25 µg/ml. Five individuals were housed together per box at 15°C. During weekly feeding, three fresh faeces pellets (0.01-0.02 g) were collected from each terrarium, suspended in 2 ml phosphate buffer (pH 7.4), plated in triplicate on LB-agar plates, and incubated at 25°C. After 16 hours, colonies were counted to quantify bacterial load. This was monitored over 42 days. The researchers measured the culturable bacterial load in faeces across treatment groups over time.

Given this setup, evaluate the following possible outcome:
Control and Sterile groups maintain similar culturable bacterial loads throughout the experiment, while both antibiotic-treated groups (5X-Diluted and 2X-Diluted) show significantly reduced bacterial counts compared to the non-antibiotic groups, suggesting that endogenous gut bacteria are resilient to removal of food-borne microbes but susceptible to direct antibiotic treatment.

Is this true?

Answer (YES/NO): NO